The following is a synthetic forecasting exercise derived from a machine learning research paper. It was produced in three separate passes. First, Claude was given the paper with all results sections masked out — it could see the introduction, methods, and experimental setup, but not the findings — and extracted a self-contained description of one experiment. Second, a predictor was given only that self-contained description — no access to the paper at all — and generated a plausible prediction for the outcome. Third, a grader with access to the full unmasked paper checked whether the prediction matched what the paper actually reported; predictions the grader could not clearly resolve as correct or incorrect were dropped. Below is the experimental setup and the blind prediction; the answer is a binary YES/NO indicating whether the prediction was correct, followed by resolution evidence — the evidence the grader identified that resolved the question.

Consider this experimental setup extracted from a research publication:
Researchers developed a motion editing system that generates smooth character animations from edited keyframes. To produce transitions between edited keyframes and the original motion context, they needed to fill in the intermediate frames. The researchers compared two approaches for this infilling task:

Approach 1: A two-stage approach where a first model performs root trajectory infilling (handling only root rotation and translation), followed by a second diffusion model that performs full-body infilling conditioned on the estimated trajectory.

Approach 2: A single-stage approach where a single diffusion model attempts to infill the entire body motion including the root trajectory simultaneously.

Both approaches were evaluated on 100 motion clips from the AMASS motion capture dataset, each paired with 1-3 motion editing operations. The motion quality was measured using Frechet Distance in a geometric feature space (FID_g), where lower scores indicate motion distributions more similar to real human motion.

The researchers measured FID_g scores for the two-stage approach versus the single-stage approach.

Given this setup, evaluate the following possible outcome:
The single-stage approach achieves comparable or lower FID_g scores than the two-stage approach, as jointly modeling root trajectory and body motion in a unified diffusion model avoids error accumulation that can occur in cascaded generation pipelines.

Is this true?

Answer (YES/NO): NO